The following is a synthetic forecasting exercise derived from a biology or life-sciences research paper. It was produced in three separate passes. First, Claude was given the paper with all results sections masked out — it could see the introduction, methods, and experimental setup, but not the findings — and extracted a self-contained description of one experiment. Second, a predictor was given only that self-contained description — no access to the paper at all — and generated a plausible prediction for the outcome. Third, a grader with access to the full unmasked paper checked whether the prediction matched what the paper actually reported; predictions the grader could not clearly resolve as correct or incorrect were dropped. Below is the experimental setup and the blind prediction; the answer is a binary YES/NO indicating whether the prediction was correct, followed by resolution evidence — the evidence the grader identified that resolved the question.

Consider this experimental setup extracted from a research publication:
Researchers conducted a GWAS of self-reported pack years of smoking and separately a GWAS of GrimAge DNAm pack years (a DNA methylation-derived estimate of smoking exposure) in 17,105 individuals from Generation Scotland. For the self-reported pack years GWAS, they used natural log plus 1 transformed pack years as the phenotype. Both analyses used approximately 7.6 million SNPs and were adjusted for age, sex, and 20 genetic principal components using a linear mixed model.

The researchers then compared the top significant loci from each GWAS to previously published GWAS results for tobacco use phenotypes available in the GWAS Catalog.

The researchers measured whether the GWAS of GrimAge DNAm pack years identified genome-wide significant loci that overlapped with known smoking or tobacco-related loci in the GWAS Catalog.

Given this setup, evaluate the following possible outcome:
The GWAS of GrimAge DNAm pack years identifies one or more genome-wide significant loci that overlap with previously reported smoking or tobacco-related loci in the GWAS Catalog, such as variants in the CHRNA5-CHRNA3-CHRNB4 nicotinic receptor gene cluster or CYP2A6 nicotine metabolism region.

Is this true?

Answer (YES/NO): YES